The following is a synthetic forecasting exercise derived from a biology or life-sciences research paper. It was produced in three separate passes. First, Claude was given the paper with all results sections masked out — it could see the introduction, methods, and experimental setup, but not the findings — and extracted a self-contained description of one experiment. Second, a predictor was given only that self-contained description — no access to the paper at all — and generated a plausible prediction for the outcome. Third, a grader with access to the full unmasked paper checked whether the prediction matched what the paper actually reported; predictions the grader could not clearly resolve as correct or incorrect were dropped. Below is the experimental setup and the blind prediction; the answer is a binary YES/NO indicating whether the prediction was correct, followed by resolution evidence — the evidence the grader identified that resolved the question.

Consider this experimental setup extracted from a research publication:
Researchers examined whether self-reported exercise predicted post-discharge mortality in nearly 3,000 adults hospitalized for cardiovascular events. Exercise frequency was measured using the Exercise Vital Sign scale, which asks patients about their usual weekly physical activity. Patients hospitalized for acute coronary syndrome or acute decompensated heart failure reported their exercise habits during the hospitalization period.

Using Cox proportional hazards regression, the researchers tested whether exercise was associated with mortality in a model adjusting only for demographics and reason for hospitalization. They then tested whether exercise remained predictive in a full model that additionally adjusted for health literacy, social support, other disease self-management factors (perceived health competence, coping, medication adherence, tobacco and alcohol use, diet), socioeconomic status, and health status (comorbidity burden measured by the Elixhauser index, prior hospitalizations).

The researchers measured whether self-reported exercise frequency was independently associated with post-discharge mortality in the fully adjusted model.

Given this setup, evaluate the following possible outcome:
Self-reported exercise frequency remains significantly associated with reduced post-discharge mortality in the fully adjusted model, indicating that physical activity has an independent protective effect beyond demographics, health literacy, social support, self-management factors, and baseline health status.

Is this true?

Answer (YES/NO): YES